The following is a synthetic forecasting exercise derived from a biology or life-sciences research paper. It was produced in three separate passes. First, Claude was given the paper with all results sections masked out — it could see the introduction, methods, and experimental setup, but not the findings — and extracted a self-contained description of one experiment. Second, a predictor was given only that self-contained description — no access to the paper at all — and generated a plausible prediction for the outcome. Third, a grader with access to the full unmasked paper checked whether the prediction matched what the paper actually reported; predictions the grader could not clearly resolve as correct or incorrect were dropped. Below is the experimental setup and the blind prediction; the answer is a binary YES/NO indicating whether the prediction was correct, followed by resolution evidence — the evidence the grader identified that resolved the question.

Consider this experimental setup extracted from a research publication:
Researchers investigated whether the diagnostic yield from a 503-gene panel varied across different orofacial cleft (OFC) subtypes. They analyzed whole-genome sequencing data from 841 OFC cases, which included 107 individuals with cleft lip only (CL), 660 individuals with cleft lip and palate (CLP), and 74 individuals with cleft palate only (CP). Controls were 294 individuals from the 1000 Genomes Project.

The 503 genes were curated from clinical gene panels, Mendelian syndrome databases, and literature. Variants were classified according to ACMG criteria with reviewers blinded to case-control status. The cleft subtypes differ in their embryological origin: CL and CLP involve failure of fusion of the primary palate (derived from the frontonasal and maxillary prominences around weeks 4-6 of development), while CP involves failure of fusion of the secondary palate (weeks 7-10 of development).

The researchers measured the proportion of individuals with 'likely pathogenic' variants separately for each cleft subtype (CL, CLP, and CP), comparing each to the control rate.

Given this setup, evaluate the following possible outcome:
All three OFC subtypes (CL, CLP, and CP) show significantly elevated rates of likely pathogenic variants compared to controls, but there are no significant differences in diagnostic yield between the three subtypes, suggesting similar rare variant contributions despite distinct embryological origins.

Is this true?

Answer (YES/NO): NO